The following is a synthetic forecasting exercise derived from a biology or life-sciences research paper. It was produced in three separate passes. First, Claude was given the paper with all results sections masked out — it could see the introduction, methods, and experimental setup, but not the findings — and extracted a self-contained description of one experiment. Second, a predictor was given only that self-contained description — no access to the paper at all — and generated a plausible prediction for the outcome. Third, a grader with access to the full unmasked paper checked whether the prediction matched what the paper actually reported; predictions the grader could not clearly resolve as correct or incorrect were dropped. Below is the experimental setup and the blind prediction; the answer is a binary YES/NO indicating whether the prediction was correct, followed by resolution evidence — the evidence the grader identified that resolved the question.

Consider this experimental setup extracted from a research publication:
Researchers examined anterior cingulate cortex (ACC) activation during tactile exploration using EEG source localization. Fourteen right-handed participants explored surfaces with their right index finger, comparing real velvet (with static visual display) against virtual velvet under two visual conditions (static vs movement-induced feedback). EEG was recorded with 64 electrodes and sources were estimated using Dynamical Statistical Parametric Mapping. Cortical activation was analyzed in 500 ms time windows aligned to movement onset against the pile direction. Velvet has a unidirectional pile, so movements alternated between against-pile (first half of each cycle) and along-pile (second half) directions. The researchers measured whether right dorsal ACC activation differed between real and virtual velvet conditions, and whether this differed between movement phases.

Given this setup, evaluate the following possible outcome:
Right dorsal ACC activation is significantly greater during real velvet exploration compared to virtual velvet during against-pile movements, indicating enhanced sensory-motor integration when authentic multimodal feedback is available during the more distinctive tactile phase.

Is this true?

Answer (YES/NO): NO